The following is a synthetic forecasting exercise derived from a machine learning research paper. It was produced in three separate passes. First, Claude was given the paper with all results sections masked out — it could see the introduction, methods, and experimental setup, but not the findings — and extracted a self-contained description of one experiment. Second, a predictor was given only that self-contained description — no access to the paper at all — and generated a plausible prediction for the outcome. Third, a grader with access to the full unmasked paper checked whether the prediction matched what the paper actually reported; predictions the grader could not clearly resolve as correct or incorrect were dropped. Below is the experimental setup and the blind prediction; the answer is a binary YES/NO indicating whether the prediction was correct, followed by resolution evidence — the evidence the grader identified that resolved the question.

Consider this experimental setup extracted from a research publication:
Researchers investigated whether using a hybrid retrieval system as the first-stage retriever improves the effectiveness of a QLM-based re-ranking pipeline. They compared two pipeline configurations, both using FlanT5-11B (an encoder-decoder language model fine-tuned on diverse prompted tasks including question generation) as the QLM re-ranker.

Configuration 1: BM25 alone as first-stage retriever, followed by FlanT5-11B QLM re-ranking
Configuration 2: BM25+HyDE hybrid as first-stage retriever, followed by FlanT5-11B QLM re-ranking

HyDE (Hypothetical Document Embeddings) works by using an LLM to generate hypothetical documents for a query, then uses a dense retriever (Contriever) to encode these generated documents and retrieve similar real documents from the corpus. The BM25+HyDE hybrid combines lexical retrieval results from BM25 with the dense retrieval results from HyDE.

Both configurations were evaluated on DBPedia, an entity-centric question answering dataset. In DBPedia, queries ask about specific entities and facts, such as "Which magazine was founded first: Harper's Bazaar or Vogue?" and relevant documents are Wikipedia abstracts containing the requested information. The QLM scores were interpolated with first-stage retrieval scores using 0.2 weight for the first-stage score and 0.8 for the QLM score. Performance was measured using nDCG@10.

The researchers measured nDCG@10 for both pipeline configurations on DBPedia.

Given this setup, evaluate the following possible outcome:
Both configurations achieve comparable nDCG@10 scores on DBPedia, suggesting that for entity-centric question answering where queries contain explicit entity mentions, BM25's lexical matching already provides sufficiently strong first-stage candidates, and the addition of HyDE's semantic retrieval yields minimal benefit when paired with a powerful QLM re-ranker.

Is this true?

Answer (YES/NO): NO